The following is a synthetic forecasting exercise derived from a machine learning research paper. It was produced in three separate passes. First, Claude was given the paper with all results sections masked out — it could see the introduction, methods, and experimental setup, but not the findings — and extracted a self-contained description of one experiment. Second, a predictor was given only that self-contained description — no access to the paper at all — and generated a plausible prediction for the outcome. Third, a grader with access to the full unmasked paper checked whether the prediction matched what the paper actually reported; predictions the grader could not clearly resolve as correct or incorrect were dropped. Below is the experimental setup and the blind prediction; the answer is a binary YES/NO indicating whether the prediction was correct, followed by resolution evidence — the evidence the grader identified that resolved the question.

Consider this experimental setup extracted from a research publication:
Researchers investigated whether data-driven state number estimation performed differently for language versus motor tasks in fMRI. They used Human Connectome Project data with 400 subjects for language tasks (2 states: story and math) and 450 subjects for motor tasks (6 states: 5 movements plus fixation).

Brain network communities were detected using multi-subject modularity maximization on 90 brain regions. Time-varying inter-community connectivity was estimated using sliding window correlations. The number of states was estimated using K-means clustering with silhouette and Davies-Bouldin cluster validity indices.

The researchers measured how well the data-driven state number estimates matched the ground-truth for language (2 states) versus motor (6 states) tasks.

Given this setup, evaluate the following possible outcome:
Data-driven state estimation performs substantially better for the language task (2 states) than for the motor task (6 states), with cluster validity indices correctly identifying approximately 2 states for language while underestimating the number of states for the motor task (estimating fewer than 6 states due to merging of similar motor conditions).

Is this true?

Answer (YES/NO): NO